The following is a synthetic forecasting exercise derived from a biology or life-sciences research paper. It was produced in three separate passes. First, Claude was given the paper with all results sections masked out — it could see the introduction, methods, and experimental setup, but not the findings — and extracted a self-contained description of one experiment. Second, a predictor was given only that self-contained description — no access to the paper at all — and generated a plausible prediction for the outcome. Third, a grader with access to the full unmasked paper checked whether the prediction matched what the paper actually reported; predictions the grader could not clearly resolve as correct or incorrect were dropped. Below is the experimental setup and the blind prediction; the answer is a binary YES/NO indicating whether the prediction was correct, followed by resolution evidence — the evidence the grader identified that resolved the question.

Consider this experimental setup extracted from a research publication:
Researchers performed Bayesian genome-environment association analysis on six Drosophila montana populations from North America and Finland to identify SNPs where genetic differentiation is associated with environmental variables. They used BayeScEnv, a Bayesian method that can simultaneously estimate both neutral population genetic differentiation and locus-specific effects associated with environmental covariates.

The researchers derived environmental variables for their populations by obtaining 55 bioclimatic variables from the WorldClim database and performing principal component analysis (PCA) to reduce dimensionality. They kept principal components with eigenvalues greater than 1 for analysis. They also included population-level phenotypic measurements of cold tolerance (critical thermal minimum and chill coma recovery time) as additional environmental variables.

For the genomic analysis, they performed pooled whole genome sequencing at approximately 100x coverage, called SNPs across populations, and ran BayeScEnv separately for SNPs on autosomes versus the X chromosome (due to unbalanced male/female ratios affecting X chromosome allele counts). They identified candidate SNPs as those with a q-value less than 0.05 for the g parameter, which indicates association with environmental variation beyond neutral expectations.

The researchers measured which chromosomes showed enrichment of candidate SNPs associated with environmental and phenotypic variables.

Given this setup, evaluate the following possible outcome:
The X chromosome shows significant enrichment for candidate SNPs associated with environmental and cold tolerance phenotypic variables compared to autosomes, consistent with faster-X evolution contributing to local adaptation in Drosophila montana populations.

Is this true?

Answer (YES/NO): YES